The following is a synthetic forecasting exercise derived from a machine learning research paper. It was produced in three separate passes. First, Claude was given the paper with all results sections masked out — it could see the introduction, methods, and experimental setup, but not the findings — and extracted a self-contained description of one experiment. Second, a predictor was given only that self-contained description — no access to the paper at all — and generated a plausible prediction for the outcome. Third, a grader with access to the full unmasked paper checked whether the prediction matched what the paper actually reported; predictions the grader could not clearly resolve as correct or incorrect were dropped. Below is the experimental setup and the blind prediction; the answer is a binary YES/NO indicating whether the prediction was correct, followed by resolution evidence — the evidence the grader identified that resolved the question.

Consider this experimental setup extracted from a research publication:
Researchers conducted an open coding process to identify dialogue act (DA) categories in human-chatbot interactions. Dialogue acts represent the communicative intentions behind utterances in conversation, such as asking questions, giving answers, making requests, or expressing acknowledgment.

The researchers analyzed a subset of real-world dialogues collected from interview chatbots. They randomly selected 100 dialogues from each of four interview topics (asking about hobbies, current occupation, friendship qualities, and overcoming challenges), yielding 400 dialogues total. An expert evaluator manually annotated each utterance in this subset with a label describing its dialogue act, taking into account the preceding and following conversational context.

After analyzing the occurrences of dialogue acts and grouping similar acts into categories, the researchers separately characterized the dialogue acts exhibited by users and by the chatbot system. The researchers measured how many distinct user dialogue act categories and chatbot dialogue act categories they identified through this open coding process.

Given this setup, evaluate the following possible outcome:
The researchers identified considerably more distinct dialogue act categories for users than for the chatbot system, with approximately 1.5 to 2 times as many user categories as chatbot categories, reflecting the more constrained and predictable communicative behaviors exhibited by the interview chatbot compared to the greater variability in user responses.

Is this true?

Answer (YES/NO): NO